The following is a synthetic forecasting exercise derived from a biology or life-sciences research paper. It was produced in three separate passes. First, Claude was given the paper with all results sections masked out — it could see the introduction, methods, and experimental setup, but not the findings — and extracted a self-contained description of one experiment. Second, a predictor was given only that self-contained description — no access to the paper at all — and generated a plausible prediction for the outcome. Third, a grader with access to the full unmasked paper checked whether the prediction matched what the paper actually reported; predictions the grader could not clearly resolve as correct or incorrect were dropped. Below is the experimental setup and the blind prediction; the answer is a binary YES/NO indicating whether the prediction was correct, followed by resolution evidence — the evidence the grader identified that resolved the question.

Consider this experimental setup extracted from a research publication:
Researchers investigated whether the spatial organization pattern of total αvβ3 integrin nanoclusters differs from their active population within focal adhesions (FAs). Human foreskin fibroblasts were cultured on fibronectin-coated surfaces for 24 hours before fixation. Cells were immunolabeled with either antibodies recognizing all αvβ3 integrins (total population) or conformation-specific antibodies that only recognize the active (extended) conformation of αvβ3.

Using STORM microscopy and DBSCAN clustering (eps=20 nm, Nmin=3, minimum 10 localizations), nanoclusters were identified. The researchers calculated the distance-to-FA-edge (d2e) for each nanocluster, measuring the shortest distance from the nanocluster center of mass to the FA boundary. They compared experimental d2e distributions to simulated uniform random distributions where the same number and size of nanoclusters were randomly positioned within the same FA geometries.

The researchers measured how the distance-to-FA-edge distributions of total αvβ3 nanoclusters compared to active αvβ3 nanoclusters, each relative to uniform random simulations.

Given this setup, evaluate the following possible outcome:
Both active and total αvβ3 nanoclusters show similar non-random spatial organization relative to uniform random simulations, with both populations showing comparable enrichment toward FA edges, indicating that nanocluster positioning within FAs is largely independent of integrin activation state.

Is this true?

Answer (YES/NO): NO